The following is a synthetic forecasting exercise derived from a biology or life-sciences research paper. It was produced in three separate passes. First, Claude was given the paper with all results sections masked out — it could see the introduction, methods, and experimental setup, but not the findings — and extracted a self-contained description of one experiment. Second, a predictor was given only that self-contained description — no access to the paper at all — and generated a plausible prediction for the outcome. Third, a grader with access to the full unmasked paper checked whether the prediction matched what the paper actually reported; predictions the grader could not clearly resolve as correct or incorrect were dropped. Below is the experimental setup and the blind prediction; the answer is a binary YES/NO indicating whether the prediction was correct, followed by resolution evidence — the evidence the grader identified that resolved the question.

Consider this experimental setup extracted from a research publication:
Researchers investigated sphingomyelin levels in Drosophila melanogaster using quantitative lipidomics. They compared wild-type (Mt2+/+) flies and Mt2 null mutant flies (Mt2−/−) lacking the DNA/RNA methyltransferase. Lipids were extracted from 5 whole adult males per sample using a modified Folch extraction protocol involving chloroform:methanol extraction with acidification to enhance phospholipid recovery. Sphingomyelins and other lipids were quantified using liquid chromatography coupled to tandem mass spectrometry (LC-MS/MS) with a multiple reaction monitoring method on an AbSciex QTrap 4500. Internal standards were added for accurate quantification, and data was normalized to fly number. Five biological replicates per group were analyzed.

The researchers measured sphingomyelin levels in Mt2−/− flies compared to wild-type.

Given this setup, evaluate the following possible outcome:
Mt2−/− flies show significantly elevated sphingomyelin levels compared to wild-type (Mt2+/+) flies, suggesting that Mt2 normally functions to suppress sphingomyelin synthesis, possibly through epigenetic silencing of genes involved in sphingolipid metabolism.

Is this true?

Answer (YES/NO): NO